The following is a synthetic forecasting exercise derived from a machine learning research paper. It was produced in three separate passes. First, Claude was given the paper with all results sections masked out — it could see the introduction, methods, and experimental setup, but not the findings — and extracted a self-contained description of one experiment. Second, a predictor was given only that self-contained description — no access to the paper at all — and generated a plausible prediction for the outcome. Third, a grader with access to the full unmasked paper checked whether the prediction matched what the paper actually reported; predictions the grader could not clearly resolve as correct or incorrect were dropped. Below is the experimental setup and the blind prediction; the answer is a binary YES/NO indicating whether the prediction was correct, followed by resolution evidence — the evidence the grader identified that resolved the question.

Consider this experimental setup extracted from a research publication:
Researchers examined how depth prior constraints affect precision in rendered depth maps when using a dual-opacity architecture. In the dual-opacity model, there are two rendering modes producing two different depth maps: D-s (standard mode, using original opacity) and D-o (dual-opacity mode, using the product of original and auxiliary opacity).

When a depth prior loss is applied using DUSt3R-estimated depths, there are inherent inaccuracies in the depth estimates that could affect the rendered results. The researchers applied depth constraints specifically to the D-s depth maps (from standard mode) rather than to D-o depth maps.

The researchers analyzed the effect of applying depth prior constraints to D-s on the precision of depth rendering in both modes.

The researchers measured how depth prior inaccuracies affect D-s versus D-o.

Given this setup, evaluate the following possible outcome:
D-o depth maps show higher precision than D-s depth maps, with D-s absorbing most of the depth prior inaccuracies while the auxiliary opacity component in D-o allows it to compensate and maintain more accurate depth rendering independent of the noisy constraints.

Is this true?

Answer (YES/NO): YES